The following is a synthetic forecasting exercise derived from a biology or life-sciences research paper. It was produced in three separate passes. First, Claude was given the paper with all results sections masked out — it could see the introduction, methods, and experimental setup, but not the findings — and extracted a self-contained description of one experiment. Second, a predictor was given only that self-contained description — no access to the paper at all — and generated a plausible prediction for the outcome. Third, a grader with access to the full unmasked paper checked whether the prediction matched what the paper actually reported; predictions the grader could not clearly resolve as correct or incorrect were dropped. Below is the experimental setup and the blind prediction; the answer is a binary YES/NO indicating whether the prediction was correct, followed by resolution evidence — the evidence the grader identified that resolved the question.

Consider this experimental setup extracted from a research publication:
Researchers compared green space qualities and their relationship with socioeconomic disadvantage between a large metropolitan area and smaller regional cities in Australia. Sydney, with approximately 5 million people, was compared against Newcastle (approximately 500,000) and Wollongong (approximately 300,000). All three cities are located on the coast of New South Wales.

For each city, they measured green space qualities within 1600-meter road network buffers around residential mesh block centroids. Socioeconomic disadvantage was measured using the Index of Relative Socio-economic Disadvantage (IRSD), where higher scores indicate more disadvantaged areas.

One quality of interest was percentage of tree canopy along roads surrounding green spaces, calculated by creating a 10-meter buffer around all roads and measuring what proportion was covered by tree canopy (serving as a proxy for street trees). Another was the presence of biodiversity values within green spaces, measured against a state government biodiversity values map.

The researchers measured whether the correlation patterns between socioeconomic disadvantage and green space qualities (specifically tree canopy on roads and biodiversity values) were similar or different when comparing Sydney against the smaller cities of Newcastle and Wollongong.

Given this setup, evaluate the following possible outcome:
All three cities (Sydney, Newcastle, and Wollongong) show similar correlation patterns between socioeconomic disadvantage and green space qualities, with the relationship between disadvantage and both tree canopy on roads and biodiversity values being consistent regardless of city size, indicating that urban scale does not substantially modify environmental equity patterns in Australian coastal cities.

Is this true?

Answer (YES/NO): NO